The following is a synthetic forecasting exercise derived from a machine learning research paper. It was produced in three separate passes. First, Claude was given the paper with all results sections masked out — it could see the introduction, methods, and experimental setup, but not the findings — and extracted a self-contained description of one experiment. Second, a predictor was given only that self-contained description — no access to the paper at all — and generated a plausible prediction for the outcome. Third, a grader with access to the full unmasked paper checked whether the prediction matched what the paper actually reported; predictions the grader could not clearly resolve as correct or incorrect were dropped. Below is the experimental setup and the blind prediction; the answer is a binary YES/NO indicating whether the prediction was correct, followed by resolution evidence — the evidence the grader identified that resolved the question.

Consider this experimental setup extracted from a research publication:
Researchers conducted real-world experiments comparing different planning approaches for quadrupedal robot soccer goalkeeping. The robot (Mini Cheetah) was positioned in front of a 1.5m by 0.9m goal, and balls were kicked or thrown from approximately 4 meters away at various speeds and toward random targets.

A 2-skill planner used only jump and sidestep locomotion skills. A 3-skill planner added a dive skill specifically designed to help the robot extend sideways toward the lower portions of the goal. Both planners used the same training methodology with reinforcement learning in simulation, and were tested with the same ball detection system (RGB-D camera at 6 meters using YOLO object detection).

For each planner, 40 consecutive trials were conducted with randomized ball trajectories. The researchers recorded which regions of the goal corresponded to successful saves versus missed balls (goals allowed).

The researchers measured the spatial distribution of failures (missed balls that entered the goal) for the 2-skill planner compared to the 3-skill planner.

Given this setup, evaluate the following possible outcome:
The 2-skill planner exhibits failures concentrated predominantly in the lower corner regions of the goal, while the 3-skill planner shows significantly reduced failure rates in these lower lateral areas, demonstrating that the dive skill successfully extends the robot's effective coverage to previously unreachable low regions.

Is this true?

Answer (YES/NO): YES